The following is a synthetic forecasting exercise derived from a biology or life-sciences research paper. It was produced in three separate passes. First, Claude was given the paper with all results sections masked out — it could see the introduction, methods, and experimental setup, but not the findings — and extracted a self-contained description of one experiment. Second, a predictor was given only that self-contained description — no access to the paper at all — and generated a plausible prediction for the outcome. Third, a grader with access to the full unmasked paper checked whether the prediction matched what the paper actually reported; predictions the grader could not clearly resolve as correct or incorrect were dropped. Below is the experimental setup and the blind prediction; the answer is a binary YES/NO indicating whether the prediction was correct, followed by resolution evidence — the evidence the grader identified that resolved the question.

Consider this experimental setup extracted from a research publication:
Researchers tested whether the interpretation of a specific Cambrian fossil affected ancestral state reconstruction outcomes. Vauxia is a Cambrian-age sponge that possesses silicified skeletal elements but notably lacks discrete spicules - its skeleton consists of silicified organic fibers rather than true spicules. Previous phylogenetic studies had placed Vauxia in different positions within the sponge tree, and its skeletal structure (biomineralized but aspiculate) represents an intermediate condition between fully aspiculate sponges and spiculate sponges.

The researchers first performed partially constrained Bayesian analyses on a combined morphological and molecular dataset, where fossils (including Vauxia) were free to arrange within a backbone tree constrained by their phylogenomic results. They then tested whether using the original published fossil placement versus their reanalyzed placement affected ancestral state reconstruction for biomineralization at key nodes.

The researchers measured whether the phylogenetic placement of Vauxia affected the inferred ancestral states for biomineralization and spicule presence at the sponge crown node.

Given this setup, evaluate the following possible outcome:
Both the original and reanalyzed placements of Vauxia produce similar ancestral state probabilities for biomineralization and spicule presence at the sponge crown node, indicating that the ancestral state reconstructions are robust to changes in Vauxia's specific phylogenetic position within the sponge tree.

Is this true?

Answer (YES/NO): YES